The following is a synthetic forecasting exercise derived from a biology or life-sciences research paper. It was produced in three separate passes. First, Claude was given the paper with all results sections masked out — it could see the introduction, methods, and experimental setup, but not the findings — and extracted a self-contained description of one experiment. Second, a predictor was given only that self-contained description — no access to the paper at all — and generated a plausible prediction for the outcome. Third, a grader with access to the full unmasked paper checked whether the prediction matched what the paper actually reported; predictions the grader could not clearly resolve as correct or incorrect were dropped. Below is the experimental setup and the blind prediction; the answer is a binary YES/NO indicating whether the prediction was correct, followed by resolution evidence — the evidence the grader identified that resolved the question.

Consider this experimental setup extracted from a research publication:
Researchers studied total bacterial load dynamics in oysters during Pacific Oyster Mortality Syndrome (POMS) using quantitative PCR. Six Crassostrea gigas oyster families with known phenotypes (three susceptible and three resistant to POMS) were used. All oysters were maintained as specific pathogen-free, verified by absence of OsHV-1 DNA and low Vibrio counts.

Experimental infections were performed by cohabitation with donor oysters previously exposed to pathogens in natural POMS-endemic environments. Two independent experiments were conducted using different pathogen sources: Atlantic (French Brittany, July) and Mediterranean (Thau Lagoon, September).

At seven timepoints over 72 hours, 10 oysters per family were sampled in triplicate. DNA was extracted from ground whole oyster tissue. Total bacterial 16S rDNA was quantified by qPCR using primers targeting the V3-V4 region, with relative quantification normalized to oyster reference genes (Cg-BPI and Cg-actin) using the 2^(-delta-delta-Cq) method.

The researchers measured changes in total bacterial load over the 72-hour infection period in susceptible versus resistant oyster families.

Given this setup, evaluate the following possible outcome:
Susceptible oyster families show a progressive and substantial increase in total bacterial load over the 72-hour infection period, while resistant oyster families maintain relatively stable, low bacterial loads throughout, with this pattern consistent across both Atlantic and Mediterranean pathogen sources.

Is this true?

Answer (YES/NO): NO